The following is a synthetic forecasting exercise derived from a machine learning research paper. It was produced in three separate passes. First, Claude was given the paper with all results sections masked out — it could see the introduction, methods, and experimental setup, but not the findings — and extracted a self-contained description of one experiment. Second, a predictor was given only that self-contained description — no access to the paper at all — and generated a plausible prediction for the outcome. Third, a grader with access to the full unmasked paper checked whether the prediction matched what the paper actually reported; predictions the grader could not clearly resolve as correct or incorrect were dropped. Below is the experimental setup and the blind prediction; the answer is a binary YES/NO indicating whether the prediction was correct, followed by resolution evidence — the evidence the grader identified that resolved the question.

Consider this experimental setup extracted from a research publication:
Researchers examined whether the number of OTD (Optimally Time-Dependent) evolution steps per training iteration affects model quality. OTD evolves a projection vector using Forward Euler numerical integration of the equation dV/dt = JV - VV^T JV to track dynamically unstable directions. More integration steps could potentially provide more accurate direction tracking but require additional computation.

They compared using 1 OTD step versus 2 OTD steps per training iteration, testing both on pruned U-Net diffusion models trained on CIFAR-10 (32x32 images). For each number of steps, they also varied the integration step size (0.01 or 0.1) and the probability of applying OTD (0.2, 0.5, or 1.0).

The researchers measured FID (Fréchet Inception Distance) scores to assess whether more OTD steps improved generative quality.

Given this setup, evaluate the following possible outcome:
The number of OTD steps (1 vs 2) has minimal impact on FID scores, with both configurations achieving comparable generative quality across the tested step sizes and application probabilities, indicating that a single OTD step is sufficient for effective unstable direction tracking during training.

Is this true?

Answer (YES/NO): YES